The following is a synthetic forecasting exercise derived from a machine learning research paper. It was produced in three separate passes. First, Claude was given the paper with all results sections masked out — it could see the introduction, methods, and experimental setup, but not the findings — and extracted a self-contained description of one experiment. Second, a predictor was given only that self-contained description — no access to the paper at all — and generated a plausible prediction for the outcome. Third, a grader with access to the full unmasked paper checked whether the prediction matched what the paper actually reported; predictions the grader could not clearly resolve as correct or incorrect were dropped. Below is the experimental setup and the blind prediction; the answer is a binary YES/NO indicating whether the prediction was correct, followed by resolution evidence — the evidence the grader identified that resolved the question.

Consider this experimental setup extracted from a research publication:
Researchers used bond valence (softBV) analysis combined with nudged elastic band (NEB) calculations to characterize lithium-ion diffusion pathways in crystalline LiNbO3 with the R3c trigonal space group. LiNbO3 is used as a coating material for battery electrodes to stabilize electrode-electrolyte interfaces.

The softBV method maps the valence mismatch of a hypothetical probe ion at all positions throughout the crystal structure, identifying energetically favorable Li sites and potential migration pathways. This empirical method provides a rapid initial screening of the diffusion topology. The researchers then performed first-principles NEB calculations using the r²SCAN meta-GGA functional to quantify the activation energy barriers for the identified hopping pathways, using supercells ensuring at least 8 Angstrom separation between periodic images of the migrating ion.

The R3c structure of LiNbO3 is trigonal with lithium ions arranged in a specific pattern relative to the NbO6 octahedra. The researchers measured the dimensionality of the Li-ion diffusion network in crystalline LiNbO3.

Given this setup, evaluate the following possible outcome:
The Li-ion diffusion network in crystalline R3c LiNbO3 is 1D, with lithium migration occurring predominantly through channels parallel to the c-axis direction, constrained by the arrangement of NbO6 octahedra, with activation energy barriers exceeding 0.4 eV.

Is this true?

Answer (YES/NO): NO